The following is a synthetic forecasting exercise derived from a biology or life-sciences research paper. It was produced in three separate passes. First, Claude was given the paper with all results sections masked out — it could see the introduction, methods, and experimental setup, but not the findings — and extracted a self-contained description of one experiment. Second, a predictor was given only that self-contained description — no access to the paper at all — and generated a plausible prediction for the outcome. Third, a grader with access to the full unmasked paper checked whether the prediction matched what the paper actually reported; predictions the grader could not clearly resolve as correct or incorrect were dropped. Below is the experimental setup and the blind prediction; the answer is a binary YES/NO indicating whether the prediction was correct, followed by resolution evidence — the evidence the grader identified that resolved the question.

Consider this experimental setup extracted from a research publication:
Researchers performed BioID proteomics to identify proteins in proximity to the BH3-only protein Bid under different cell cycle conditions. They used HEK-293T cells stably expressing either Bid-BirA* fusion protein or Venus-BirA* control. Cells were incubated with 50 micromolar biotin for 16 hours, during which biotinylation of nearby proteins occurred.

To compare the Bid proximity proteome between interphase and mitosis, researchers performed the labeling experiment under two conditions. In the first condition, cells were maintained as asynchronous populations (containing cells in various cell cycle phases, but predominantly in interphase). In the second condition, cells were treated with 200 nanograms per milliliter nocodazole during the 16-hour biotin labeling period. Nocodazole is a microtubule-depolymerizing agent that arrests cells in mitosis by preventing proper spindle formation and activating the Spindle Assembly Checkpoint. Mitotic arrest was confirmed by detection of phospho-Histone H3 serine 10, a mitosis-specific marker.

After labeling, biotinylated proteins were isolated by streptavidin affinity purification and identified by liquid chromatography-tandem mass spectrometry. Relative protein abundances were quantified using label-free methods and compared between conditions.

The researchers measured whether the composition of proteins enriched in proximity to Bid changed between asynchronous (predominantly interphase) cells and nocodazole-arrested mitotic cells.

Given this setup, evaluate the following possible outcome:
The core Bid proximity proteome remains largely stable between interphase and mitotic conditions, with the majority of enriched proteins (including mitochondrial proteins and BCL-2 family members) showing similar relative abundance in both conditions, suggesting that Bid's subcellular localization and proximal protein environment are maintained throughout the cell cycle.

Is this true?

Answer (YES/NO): NO